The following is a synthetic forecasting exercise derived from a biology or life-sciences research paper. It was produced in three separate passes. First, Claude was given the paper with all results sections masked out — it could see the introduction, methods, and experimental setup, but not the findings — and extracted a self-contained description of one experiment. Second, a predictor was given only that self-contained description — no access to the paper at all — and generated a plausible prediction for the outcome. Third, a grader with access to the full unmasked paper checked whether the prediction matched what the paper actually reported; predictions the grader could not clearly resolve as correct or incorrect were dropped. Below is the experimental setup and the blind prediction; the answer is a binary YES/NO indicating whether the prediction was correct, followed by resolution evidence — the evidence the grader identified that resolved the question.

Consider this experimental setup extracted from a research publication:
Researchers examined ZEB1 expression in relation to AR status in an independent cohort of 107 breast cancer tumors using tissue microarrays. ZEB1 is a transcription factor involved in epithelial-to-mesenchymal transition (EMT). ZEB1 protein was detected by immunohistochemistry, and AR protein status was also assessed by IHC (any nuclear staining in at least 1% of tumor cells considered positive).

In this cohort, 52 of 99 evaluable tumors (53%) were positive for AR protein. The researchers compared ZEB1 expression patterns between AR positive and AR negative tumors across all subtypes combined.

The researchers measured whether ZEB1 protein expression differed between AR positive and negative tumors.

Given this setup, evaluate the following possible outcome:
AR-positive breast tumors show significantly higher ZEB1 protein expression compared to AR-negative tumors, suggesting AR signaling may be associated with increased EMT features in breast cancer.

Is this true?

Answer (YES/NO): NO